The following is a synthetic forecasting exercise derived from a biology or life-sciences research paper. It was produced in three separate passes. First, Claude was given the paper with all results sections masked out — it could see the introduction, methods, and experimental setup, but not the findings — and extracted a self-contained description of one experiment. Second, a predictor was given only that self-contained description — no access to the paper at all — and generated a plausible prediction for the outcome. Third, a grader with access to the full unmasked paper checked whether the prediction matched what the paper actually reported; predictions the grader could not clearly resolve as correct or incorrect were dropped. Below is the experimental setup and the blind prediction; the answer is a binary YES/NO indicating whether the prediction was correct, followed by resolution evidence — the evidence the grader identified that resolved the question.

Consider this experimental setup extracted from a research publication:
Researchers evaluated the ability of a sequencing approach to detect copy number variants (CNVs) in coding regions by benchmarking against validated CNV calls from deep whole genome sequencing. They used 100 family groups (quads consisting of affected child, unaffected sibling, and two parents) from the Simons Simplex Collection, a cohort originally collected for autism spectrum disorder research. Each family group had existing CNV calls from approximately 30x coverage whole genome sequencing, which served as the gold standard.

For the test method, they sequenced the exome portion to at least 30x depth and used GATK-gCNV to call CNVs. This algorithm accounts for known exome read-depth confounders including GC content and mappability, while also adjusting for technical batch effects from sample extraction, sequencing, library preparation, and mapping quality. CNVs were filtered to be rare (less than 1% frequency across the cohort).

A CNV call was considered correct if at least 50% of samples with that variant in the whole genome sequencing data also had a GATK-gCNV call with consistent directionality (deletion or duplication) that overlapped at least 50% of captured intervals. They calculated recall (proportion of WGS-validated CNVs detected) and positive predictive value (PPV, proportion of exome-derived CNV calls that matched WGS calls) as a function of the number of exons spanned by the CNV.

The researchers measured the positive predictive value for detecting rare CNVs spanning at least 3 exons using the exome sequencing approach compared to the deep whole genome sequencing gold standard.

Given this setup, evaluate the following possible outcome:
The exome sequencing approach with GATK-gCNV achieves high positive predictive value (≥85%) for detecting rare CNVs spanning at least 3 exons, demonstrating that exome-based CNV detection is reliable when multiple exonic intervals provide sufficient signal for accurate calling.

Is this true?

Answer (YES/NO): YES